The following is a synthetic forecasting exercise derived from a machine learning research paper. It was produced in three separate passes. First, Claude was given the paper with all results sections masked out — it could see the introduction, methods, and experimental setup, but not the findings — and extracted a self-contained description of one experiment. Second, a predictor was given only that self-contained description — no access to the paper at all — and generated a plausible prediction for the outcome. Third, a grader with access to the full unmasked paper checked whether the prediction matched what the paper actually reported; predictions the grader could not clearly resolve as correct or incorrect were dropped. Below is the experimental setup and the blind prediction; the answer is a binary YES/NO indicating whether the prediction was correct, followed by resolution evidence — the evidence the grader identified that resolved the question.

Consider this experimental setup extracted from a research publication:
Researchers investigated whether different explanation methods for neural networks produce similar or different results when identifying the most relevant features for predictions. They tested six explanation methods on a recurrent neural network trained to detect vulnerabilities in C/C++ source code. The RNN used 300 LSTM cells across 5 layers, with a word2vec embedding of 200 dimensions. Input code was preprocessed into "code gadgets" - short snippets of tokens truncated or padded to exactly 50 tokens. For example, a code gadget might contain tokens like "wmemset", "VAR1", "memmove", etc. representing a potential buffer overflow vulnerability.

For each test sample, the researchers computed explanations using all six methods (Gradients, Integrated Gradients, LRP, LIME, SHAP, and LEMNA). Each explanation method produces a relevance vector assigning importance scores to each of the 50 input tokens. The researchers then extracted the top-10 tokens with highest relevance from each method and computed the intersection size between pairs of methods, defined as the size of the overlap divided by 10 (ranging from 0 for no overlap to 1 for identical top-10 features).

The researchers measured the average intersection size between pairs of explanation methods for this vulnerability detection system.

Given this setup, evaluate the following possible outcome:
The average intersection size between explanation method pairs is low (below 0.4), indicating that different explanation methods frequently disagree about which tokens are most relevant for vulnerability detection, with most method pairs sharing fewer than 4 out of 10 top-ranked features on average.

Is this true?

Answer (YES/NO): YES